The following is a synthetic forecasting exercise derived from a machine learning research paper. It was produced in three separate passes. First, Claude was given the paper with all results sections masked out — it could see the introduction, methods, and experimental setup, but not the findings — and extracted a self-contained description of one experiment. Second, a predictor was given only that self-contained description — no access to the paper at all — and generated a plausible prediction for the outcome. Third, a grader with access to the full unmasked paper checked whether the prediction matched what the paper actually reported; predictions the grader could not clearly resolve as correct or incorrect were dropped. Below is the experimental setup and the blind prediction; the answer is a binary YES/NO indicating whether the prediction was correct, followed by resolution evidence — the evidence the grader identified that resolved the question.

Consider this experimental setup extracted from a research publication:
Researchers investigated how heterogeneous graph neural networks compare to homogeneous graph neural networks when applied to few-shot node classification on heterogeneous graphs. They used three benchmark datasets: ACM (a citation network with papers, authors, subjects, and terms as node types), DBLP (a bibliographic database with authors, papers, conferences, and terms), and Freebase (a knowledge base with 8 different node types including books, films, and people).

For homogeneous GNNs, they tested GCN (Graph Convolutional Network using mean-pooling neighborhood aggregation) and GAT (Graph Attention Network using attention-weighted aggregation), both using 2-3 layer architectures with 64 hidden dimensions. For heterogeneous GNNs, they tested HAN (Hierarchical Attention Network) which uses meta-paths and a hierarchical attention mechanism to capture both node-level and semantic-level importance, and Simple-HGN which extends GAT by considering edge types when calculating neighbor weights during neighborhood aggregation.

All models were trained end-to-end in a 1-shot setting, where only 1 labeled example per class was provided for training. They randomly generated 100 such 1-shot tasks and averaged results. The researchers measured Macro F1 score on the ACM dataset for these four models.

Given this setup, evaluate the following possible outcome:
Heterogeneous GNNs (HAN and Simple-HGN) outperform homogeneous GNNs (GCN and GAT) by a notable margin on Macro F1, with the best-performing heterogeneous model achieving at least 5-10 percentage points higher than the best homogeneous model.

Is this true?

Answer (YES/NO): NO